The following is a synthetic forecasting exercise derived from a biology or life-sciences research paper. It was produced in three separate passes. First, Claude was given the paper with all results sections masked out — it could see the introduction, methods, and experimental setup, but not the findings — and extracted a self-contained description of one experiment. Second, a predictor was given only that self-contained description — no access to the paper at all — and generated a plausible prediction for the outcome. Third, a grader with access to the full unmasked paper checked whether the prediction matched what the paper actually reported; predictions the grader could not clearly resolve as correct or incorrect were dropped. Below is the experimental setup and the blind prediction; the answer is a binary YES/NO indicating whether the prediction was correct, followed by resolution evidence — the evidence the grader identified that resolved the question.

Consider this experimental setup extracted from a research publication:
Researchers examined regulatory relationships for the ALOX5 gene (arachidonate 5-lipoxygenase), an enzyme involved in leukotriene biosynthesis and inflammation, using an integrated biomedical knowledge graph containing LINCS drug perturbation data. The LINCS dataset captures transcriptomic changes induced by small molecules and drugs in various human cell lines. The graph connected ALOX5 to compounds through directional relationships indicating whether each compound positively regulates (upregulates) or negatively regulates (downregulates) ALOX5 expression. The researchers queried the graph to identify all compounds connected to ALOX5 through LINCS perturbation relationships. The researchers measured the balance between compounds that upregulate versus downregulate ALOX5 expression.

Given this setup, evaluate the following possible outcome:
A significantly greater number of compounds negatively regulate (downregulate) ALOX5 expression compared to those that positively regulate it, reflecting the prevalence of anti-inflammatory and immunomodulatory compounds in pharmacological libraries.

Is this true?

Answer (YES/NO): YES